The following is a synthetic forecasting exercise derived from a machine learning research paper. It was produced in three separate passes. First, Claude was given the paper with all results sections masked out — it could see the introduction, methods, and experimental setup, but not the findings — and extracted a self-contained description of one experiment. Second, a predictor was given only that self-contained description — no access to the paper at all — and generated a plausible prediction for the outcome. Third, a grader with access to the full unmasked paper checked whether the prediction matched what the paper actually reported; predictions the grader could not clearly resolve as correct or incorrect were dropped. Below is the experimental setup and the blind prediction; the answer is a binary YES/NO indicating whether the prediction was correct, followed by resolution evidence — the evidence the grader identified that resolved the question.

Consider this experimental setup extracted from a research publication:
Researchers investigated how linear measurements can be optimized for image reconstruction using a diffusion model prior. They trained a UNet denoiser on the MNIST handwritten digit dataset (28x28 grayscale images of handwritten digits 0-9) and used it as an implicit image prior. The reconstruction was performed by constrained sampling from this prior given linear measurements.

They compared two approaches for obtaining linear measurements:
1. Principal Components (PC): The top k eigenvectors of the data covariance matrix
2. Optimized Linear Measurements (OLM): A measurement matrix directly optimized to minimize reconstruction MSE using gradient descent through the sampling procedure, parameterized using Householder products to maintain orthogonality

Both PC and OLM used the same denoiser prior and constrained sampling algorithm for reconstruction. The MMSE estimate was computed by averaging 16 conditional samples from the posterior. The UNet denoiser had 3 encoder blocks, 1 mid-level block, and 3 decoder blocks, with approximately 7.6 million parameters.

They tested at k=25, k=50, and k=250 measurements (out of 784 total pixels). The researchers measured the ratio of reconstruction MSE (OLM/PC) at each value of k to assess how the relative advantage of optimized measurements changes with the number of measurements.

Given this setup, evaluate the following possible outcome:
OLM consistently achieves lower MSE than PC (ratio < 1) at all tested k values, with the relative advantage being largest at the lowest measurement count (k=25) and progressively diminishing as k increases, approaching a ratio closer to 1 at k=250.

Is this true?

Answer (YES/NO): NO